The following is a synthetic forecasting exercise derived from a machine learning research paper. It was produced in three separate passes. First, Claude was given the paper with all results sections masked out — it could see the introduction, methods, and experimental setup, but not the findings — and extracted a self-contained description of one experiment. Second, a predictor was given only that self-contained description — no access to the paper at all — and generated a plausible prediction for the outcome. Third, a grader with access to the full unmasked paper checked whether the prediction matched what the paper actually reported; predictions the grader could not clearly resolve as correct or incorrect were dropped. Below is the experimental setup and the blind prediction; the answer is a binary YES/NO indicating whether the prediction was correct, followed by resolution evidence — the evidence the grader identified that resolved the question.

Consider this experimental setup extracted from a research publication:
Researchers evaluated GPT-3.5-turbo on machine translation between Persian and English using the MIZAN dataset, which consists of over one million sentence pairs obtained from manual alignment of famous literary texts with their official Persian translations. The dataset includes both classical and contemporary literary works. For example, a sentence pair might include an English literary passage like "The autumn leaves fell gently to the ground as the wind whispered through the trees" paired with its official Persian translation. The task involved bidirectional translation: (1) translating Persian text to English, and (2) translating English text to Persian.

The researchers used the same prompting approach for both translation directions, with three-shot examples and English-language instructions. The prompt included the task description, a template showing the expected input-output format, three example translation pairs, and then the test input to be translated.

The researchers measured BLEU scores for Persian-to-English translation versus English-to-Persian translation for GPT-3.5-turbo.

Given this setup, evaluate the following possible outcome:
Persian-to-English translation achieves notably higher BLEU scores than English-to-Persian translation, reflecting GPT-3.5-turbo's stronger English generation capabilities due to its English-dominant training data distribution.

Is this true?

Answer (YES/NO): YES